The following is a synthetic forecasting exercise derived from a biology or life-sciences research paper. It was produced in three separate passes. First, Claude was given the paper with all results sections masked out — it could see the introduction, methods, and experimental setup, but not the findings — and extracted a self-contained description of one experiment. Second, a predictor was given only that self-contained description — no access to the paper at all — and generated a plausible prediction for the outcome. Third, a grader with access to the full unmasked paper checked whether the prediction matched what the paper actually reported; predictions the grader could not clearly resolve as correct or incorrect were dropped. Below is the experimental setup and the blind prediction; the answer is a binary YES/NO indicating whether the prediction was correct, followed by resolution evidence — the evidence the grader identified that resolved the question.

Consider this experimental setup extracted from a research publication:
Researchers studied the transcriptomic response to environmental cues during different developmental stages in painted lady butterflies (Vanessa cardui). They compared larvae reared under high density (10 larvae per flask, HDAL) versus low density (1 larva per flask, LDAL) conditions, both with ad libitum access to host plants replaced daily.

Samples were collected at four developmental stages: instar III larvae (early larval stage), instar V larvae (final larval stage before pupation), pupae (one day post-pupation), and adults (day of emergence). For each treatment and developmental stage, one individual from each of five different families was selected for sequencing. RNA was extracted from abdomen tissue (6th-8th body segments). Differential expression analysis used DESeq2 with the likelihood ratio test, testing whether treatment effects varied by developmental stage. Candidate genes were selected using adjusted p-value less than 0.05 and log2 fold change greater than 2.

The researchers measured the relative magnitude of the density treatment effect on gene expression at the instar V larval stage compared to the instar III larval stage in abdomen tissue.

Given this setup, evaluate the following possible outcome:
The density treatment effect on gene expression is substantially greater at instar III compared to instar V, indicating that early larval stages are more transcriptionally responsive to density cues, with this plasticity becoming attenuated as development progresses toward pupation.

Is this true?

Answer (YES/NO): NO